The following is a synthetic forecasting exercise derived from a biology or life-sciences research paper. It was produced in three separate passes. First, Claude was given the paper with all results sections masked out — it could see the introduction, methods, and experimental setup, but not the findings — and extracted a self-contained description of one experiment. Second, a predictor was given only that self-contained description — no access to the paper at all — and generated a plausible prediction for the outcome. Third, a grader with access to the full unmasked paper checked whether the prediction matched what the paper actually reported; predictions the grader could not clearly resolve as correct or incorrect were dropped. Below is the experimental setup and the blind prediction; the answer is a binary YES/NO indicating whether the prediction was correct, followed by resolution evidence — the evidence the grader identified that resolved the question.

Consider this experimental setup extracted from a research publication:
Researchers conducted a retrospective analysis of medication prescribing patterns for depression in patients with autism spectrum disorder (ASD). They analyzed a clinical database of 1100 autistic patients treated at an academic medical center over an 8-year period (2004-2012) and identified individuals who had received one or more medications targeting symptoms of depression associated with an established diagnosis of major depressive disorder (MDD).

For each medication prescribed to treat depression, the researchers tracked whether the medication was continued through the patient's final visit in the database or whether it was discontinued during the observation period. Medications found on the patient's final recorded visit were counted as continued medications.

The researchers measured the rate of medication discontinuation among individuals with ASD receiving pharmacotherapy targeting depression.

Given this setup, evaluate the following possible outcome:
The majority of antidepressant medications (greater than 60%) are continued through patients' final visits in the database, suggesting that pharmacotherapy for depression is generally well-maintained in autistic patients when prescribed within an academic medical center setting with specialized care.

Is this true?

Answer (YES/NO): NO